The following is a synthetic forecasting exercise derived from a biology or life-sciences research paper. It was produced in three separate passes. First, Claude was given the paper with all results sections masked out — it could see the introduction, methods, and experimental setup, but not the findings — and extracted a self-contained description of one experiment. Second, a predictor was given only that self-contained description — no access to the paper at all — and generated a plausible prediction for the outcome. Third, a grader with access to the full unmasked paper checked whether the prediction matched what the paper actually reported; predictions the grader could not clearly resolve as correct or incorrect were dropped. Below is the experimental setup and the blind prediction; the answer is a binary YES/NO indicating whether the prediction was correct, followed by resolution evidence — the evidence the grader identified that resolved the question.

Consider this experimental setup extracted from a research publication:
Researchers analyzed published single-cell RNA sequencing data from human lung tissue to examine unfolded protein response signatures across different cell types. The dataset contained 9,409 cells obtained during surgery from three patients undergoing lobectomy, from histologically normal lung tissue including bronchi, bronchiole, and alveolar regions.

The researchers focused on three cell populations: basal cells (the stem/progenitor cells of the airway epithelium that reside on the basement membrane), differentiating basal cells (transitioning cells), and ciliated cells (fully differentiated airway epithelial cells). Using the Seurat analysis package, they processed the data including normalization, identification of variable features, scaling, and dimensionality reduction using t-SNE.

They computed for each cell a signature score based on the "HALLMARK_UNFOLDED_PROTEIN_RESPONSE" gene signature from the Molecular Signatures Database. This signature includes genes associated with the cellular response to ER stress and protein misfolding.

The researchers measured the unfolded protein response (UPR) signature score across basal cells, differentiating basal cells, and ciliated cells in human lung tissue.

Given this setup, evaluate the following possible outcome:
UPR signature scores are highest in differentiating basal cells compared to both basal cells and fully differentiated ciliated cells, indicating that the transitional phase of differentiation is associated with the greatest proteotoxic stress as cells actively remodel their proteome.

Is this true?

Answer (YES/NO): NO